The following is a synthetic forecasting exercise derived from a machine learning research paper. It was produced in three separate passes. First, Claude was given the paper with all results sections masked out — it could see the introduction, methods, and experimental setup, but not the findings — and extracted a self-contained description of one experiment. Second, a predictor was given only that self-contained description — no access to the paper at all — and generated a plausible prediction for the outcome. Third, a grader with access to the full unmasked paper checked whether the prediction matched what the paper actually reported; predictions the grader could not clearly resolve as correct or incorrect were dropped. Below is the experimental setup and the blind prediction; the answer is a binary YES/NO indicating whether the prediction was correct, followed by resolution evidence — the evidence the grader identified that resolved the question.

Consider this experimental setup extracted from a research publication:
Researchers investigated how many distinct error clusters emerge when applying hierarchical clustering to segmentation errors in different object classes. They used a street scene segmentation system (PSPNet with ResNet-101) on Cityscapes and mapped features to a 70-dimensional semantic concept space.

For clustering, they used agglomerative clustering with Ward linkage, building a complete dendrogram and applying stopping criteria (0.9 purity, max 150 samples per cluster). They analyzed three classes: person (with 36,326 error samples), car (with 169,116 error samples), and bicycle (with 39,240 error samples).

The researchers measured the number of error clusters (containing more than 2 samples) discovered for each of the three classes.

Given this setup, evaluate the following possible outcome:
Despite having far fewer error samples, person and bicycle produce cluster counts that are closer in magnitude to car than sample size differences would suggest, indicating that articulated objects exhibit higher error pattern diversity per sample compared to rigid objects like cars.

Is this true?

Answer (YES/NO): YES